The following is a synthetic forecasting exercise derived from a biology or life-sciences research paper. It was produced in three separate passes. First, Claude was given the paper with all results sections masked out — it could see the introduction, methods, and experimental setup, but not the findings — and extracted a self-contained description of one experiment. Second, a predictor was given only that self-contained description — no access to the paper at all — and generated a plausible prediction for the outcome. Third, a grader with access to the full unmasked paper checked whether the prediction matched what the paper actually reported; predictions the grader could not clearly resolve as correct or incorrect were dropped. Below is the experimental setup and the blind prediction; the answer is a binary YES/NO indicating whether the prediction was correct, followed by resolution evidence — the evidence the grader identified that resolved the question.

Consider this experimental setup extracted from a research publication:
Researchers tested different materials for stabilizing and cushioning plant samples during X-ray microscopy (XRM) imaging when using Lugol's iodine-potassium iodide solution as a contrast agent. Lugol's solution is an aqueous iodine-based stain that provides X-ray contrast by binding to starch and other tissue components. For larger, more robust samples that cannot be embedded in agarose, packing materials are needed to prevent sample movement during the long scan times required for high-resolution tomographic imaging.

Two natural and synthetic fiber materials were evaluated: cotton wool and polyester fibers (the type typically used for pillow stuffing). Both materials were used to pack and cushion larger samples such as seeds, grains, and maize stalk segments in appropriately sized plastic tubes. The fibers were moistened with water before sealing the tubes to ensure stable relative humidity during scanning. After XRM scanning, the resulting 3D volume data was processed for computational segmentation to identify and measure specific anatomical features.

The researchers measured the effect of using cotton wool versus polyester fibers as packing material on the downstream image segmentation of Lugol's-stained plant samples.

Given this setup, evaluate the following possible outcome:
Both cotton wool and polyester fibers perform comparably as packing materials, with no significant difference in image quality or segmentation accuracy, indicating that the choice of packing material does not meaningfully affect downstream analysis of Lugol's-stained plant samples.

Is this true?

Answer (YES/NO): NO